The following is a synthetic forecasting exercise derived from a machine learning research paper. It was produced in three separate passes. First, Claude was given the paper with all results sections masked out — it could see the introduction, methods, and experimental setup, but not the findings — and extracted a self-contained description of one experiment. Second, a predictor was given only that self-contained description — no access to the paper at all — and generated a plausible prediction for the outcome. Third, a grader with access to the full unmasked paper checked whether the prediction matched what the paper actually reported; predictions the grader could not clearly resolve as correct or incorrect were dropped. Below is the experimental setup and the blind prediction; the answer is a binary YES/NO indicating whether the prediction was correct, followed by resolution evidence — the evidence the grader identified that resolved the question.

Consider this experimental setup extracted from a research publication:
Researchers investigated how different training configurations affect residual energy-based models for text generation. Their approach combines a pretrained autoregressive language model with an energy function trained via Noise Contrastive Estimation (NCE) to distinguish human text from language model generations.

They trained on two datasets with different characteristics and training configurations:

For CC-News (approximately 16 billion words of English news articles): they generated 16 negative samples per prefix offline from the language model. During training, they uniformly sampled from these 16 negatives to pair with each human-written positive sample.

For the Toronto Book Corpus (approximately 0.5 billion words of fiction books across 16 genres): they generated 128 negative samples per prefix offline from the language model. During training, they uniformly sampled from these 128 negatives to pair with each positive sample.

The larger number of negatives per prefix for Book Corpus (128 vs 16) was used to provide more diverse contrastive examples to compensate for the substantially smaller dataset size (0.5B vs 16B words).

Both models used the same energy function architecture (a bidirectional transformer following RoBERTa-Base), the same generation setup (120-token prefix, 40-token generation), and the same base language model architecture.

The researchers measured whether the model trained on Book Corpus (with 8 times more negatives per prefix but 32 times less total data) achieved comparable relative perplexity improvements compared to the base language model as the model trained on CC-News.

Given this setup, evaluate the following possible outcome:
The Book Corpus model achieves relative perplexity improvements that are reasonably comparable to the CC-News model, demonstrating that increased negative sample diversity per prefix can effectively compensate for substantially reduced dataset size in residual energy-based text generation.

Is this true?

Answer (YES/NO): NO